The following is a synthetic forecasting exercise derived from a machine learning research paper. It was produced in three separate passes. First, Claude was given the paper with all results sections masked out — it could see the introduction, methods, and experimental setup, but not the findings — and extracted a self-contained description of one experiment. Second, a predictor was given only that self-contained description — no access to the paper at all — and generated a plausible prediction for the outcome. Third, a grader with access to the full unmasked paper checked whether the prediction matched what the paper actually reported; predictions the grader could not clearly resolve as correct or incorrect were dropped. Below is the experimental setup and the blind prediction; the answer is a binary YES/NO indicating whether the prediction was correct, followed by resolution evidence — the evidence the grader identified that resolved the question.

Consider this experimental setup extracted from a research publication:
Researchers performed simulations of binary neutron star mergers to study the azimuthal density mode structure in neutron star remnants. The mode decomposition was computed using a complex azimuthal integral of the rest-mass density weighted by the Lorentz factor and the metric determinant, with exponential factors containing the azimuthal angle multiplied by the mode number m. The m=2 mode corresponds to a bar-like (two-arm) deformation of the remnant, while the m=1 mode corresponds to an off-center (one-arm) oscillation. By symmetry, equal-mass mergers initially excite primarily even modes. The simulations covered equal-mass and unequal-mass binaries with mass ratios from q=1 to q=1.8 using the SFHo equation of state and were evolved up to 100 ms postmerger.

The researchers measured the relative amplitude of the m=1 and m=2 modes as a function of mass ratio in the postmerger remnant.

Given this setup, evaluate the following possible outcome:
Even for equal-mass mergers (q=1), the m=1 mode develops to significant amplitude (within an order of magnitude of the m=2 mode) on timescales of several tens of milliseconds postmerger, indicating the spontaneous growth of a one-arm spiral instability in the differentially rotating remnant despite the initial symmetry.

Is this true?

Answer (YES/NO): YES